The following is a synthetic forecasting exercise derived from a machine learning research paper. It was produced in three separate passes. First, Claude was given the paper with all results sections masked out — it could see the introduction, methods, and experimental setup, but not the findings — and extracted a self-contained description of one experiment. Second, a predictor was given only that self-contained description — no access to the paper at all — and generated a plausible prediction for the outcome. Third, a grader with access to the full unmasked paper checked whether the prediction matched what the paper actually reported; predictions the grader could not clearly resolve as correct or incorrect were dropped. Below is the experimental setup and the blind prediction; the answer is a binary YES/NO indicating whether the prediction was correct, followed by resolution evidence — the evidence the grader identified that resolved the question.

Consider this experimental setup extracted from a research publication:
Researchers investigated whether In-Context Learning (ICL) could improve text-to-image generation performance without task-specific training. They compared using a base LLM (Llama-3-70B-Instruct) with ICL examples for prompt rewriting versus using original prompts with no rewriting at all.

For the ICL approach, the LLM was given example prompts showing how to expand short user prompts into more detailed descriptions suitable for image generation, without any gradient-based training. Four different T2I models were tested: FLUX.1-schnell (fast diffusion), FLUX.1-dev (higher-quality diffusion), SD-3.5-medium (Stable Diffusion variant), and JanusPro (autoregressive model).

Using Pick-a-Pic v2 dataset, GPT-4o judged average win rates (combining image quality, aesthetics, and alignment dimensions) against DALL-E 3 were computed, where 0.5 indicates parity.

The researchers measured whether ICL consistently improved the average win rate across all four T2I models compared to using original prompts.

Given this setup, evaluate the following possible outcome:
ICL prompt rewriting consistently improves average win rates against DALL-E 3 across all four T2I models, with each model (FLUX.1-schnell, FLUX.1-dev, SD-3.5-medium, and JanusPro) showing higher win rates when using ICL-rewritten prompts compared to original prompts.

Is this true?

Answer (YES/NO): NO